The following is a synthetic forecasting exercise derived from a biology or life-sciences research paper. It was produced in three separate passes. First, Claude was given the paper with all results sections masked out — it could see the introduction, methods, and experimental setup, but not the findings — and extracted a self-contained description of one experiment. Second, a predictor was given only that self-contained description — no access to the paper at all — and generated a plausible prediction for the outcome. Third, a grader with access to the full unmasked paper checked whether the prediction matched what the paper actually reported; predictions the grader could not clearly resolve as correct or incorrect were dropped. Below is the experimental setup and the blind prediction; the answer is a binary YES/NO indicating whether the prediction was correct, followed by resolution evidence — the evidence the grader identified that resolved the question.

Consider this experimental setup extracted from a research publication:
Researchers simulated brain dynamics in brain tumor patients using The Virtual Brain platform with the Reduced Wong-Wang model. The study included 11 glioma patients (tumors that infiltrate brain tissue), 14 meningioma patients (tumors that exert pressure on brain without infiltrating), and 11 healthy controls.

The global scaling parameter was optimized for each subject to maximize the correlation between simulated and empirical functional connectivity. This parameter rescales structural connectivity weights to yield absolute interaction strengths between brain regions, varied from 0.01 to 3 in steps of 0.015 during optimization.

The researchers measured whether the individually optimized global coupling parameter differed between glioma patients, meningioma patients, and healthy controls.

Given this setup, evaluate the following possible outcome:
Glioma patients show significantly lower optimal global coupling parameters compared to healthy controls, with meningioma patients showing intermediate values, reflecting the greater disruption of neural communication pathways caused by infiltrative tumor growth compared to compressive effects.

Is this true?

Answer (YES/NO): NO